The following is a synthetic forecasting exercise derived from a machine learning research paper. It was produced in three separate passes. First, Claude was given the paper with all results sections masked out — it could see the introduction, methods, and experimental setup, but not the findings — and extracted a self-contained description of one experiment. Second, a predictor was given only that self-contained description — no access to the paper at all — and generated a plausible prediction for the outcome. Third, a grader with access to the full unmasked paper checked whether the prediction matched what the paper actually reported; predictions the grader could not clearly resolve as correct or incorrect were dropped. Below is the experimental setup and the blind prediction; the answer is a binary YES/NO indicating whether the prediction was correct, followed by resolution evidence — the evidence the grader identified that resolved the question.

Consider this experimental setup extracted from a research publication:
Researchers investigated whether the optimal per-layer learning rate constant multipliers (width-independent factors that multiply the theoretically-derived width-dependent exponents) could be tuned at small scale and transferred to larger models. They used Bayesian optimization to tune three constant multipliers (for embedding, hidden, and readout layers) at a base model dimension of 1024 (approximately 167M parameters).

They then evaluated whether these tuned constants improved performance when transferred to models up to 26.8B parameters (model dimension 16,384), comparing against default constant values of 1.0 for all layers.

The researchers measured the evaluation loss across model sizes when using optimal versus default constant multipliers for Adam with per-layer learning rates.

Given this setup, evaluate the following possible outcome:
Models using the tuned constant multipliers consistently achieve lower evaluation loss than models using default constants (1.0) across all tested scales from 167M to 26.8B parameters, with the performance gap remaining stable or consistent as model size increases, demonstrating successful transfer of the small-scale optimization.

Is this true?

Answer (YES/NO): NO